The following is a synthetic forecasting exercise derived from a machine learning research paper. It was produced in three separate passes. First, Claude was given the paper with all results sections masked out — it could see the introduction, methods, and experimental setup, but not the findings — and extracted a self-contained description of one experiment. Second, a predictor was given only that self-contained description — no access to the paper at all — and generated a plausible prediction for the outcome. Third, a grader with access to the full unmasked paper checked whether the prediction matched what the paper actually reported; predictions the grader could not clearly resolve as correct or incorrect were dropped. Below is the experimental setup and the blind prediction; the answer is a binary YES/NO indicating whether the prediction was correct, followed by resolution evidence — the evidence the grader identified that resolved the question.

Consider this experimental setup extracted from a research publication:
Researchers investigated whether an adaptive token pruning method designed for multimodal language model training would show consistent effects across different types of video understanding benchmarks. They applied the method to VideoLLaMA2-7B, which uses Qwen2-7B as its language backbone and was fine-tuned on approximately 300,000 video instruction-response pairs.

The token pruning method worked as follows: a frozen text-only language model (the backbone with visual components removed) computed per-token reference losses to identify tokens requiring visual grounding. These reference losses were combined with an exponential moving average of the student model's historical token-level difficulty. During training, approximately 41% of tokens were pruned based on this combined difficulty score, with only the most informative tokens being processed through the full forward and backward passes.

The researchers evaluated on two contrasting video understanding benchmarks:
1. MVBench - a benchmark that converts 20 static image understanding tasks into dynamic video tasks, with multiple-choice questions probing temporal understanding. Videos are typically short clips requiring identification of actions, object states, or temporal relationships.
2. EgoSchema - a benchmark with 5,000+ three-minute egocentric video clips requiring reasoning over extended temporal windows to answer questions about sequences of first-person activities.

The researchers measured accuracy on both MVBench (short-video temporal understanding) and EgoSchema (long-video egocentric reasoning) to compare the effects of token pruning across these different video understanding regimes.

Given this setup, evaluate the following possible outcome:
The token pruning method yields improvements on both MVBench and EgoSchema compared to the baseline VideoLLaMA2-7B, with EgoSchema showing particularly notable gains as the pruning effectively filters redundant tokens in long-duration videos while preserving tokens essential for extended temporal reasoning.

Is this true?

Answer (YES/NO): NO